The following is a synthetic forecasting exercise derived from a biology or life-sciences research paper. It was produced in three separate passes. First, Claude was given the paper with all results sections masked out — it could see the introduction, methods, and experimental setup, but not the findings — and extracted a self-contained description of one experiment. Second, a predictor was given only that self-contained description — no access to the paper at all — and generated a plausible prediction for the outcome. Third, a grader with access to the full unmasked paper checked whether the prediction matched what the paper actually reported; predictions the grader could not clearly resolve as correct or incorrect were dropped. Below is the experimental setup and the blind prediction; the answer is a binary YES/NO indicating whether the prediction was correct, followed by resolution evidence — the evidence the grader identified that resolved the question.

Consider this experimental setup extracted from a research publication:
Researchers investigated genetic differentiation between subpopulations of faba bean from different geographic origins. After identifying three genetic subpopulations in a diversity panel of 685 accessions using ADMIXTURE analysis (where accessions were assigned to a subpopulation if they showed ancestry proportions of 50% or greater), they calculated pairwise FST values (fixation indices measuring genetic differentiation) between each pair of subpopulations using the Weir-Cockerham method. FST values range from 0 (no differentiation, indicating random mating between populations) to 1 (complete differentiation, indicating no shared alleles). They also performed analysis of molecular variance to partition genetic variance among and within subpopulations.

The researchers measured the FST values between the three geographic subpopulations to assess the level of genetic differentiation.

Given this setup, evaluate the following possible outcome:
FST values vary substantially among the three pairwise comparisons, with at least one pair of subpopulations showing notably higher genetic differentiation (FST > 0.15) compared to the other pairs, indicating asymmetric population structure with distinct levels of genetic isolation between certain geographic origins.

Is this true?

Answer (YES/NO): NO